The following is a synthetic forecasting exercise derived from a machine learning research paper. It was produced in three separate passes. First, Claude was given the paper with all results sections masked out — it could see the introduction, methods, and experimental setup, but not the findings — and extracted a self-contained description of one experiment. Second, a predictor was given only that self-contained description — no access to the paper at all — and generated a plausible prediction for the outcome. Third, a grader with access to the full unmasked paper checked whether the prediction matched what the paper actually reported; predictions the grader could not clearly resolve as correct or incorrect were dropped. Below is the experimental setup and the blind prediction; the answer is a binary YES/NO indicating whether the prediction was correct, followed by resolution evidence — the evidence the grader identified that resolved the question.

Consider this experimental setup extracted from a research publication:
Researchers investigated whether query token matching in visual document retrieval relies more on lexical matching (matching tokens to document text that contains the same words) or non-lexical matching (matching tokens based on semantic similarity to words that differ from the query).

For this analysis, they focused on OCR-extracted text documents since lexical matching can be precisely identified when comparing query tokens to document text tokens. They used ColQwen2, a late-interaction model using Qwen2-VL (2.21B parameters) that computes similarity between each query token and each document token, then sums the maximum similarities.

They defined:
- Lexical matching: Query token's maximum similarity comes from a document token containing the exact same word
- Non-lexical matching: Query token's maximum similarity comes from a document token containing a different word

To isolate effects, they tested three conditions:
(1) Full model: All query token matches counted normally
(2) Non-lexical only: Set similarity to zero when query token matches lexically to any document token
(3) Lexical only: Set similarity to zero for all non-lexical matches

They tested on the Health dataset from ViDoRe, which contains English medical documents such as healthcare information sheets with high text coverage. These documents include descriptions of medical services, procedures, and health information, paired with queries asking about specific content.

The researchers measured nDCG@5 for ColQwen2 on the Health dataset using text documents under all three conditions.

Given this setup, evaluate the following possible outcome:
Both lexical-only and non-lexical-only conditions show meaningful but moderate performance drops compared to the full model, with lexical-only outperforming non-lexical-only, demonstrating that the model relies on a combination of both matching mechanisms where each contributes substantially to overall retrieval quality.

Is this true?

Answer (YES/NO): NO